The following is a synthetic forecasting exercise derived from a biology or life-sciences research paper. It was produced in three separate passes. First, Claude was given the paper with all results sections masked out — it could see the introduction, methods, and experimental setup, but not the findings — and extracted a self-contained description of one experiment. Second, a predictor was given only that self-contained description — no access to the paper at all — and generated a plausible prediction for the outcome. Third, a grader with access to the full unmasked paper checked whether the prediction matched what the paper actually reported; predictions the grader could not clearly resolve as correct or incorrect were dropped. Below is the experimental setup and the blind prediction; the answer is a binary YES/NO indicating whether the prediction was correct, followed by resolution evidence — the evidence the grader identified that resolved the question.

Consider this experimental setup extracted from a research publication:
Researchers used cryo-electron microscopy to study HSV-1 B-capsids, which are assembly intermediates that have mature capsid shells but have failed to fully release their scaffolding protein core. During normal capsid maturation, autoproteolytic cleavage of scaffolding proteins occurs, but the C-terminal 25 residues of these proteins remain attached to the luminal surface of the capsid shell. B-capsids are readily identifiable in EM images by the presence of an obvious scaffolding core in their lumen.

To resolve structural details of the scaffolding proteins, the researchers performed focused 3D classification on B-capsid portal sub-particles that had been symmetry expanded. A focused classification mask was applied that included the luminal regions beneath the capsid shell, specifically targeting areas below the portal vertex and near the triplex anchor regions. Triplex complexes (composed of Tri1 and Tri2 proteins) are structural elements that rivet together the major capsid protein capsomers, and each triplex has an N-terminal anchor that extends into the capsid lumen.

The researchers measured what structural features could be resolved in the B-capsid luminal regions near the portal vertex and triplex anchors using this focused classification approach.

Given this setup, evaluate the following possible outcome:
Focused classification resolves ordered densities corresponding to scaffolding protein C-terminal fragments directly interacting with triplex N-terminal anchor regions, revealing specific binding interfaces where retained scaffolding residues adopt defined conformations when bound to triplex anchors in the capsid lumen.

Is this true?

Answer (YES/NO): NO